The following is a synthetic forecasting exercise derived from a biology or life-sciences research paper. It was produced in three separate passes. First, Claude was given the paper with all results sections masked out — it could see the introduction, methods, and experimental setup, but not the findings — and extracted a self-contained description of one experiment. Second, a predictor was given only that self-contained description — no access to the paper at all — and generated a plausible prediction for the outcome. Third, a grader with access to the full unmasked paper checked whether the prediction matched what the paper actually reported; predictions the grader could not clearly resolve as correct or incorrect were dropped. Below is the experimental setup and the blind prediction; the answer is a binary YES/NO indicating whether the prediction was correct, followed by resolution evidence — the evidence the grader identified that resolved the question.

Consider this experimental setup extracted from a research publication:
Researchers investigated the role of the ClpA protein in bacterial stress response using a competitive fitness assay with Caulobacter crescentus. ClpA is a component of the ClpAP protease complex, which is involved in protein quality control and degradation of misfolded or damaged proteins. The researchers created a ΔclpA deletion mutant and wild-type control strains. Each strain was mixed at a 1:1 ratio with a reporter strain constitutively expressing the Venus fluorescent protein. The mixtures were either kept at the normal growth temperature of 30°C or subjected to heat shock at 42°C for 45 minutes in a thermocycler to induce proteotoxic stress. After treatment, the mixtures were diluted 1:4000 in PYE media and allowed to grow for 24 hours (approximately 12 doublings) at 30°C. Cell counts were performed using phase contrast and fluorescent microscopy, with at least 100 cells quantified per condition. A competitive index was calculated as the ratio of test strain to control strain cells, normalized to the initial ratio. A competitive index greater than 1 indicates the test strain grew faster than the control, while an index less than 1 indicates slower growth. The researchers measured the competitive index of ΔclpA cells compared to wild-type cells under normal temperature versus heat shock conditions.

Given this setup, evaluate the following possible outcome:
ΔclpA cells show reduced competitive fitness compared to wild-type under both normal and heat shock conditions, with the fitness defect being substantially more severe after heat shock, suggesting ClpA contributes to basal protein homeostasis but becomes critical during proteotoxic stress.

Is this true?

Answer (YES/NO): NO